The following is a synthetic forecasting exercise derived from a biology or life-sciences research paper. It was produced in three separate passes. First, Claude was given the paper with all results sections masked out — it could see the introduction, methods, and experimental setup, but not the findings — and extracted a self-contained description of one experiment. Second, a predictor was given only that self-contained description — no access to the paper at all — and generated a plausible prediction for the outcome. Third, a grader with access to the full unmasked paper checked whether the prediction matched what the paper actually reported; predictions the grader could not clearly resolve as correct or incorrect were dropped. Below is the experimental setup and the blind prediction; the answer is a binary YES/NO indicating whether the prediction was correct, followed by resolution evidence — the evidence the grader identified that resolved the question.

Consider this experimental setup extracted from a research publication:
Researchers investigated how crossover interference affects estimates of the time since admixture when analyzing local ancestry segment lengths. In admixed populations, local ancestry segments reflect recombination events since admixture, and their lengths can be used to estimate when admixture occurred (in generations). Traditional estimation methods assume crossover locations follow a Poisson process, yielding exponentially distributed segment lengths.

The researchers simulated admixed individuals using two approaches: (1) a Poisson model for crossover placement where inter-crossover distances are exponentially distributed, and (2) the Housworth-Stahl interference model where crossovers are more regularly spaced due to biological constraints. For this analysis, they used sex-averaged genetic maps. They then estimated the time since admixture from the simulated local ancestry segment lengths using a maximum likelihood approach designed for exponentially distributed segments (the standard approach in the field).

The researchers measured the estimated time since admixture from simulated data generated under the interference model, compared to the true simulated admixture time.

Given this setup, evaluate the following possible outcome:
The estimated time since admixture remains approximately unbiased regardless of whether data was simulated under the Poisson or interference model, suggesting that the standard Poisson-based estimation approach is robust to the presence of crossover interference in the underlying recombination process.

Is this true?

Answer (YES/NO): YES